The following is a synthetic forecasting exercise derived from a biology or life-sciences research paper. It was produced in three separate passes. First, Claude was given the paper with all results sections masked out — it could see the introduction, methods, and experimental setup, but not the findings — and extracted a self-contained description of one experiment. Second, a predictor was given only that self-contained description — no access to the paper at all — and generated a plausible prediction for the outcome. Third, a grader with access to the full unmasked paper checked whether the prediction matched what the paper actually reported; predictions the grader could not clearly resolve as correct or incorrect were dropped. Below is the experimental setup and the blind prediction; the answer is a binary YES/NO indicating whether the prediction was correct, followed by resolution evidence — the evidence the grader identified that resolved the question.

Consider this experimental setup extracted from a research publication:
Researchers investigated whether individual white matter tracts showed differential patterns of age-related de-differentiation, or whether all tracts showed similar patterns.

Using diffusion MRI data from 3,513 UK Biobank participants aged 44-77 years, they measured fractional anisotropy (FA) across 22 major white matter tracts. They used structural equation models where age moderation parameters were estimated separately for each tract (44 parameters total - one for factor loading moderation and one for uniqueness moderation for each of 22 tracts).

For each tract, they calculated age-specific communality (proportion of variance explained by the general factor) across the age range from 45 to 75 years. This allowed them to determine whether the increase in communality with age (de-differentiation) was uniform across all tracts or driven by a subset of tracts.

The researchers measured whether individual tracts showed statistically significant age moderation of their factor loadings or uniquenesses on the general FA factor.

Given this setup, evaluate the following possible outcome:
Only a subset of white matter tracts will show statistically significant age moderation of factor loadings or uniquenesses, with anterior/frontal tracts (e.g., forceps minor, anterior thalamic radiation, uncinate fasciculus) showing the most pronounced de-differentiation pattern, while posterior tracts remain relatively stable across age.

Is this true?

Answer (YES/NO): NO